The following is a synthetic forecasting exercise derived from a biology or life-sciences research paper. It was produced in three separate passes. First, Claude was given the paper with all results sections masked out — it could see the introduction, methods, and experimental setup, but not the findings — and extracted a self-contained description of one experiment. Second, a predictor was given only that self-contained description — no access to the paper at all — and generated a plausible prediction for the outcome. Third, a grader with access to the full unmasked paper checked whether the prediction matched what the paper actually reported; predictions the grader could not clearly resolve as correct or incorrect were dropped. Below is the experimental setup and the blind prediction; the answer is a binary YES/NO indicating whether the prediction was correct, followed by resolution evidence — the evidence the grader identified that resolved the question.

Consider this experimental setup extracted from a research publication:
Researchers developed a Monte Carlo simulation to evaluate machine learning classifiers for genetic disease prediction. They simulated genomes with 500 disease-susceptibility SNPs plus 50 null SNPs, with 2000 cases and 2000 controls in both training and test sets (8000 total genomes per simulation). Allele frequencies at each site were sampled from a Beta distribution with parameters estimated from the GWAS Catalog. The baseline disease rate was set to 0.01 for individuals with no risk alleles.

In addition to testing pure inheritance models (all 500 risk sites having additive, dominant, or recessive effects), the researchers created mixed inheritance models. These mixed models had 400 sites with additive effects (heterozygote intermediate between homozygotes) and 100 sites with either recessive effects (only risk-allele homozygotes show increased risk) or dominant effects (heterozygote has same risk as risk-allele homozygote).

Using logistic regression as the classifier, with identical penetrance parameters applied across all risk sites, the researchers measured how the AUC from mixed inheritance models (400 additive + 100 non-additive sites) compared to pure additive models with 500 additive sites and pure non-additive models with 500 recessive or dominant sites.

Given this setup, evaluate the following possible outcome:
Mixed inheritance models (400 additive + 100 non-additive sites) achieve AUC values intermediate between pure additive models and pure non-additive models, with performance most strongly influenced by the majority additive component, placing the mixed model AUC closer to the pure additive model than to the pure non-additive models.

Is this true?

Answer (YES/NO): YES